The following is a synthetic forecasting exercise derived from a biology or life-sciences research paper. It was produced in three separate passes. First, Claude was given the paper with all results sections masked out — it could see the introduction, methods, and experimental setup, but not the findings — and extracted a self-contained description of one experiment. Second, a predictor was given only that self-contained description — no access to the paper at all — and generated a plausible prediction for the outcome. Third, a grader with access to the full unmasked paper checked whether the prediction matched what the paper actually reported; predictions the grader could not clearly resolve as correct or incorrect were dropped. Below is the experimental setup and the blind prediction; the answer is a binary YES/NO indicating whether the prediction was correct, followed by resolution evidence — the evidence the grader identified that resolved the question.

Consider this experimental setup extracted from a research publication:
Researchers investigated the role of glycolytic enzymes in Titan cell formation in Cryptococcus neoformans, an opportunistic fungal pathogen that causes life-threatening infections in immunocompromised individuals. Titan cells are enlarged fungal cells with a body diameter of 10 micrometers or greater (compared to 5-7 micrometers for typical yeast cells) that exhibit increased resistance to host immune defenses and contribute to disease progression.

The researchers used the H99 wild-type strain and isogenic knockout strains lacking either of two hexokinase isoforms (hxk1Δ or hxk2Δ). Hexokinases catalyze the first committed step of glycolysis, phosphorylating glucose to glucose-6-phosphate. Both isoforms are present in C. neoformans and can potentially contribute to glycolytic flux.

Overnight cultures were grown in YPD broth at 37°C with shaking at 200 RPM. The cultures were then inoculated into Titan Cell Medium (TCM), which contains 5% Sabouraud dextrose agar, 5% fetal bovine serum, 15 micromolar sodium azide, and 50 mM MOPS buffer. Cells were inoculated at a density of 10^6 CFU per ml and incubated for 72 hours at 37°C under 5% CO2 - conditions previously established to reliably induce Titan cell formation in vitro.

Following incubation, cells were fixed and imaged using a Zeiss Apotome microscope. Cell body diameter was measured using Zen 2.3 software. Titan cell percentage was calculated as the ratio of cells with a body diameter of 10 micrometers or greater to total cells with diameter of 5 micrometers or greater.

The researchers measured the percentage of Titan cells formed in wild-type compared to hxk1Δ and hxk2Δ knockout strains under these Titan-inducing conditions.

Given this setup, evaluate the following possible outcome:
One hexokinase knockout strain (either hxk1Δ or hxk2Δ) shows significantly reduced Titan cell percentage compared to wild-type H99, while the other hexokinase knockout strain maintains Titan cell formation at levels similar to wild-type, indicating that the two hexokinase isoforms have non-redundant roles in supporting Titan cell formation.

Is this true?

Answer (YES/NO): NO